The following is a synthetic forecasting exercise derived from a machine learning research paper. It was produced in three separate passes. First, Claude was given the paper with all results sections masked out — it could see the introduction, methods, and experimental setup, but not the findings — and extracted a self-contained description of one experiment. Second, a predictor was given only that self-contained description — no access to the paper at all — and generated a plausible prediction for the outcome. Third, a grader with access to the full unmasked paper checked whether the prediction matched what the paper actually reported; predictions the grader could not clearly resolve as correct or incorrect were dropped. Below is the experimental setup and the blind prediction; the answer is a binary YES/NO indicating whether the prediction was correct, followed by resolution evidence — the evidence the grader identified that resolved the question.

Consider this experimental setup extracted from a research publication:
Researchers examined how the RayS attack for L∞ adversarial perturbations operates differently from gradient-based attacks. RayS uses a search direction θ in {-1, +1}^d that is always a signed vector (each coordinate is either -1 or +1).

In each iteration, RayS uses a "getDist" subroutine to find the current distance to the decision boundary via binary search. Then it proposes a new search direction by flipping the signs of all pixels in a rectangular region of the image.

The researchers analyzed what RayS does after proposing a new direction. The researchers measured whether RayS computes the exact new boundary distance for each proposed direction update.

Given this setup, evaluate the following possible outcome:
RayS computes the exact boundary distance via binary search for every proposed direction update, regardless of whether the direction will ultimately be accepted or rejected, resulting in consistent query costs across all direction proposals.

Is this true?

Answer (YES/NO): NO